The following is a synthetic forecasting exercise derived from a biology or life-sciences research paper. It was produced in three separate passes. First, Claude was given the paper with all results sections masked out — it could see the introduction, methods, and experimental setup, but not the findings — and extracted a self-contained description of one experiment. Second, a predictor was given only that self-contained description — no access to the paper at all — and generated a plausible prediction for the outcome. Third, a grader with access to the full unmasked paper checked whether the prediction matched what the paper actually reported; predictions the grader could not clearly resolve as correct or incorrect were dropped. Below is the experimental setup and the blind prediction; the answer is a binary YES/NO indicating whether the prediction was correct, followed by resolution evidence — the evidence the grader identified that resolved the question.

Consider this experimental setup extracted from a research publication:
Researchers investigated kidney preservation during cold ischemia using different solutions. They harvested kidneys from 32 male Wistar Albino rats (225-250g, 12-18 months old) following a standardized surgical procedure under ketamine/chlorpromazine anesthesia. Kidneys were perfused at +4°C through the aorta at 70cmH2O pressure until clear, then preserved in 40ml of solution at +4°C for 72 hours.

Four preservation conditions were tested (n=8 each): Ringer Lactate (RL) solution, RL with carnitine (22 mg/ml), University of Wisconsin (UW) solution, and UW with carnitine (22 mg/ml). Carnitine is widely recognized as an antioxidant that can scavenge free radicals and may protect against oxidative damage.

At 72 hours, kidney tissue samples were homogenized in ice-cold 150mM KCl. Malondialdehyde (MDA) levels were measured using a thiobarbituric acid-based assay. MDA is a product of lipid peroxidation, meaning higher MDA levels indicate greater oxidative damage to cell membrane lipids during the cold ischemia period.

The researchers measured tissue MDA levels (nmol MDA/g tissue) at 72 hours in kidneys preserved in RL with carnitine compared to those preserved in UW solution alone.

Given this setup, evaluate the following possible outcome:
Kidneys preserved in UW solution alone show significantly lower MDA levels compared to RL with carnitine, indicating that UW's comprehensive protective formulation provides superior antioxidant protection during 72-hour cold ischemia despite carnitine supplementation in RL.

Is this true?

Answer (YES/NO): NO